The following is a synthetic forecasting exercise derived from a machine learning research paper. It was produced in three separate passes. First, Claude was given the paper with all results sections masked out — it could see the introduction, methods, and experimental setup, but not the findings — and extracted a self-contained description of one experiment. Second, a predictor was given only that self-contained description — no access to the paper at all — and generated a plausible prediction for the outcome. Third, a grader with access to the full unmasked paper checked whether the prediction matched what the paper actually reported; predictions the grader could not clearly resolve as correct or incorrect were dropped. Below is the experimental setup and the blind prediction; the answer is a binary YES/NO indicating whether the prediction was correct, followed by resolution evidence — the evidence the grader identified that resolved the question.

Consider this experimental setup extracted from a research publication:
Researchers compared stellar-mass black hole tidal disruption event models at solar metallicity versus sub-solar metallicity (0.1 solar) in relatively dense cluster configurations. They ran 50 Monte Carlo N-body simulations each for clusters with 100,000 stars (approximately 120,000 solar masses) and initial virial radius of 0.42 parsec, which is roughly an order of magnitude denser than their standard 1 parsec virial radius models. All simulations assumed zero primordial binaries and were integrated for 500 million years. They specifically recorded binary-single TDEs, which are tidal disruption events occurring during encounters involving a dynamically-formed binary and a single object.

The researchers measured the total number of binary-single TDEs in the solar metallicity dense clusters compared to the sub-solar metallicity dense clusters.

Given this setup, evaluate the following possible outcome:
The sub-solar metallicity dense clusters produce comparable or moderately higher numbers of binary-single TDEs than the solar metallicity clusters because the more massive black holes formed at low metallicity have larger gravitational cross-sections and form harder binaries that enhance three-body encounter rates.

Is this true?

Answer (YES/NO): NO